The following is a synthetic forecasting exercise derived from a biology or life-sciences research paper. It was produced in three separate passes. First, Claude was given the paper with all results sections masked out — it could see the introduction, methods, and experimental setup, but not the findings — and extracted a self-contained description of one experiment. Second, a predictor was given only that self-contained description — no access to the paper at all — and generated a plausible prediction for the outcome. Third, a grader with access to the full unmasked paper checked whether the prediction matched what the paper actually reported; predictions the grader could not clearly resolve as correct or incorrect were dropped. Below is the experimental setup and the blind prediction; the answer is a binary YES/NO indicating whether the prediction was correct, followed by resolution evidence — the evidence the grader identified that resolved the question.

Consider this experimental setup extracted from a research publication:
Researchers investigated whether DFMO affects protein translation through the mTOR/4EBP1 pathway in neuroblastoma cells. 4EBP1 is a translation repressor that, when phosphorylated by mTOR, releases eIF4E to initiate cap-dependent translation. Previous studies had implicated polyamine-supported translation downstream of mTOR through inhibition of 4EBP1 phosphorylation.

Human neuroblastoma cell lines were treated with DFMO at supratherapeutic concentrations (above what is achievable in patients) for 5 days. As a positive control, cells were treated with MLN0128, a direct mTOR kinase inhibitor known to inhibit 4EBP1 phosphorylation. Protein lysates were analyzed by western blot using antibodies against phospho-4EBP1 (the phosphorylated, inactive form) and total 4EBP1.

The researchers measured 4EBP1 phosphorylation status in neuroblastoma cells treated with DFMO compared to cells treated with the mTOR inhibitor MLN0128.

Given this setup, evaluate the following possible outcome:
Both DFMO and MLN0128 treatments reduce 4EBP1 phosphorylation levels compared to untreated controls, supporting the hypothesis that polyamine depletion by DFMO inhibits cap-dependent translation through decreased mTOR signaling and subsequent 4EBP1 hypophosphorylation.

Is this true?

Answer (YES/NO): NO